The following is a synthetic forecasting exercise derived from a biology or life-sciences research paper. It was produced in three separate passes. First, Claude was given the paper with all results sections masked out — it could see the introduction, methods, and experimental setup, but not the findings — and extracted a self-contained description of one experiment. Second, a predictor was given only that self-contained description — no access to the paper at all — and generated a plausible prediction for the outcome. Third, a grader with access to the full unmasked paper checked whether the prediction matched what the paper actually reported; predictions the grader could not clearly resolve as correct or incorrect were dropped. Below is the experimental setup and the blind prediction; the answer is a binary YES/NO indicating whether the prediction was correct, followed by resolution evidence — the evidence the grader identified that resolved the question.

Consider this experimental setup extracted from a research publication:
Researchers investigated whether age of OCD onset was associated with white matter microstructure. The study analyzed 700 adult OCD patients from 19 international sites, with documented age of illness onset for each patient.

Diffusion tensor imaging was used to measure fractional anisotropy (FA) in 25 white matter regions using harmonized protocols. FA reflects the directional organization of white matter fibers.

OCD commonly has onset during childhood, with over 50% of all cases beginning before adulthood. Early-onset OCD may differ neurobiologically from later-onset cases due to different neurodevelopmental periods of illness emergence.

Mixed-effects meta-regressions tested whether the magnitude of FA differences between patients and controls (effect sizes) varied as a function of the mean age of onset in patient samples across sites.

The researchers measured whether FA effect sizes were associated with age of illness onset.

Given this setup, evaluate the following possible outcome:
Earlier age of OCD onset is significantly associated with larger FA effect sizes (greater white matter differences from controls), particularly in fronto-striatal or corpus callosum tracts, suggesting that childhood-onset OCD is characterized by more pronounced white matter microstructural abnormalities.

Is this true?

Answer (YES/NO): NO